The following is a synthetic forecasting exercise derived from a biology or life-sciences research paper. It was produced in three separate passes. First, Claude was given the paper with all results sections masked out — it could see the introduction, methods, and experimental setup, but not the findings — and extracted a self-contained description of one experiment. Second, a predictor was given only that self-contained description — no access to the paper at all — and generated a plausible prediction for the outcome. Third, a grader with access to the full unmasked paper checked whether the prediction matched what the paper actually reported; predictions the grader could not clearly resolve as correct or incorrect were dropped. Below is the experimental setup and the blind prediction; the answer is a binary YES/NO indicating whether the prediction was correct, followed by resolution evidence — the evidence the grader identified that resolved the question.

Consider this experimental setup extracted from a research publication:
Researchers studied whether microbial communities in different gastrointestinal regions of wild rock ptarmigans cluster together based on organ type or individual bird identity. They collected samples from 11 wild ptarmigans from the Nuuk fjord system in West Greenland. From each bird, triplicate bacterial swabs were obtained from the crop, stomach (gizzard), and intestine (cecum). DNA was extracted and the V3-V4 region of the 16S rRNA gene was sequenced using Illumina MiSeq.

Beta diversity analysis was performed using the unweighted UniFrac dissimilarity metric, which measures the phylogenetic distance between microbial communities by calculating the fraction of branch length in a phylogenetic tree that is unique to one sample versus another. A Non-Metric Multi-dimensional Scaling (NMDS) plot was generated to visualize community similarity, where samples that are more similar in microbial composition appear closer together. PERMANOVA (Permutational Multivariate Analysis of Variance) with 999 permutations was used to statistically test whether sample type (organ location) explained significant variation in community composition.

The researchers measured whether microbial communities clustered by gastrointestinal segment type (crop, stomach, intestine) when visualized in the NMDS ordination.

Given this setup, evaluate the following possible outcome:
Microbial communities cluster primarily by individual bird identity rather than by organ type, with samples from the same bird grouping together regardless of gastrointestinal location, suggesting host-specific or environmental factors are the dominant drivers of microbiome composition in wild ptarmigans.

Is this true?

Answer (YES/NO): NO